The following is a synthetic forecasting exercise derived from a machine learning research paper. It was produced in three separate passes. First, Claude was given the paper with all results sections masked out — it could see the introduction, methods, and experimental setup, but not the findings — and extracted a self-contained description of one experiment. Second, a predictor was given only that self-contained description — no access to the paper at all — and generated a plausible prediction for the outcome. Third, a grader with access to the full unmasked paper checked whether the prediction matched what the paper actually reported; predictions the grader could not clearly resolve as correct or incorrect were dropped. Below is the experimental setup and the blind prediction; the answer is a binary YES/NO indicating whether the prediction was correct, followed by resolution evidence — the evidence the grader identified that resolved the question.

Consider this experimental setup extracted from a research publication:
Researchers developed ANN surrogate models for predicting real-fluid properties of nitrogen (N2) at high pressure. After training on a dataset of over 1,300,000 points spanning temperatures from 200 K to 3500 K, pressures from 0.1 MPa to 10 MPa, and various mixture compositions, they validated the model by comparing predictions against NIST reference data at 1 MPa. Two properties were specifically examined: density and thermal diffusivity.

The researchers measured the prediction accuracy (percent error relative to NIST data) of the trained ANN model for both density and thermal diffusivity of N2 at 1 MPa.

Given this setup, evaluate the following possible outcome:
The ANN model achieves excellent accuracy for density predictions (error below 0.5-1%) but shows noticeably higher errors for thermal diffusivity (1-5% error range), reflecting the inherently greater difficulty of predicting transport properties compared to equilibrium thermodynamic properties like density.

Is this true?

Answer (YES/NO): NO